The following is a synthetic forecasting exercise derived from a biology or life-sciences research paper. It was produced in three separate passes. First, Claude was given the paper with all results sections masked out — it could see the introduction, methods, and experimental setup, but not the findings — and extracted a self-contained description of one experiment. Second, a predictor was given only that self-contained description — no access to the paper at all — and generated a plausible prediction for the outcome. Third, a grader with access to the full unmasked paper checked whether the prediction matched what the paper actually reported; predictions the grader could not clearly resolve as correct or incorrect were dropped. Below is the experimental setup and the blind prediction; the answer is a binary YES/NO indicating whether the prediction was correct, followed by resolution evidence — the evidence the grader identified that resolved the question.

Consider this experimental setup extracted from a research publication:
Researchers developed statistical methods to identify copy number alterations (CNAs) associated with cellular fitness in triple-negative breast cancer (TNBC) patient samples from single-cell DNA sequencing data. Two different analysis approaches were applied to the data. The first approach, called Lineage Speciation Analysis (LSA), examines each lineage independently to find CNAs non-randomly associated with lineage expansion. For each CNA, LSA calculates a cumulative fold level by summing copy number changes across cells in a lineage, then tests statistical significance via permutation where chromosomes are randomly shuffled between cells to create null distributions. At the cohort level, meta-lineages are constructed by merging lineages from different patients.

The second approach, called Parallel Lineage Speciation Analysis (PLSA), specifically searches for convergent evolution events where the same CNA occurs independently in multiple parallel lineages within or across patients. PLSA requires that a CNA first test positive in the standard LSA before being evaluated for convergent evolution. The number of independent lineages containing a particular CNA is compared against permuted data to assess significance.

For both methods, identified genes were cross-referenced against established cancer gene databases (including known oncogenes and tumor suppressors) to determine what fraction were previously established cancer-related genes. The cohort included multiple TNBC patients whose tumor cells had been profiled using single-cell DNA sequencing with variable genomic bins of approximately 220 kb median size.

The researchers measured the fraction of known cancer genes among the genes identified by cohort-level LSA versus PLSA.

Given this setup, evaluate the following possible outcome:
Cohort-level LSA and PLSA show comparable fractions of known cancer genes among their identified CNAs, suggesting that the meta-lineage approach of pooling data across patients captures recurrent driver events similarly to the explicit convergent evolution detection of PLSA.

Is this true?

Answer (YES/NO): NO